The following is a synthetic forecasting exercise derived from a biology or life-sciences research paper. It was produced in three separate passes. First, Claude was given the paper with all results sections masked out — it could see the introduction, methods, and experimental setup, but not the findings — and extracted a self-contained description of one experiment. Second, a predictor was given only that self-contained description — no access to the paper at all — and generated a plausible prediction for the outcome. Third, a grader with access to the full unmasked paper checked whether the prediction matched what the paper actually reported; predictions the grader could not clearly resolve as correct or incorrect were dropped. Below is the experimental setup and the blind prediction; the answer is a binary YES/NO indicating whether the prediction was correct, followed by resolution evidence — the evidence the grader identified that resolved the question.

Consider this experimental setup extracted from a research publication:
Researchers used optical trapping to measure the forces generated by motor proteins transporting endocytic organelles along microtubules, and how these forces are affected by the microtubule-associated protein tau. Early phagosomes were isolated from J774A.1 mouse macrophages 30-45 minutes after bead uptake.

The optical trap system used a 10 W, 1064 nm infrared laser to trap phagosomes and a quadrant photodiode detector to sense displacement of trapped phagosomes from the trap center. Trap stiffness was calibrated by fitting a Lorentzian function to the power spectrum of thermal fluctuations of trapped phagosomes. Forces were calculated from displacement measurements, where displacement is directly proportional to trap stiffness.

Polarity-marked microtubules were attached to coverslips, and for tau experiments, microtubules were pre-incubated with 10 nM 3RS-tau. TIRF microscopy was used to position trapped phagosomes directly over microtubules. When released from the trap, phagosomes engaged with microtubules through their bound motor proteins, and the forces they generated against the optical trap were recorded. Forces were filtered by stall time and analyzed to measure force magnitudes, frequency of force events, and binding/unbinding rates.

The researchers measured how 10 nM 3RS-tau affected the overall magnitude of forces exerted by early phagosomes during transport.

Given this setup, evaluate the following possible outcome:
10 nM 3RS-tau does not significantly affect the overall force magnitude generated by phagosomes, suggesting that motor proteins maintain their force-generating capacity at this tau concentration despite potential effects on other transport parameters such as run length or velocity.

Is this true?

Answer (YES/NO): NO